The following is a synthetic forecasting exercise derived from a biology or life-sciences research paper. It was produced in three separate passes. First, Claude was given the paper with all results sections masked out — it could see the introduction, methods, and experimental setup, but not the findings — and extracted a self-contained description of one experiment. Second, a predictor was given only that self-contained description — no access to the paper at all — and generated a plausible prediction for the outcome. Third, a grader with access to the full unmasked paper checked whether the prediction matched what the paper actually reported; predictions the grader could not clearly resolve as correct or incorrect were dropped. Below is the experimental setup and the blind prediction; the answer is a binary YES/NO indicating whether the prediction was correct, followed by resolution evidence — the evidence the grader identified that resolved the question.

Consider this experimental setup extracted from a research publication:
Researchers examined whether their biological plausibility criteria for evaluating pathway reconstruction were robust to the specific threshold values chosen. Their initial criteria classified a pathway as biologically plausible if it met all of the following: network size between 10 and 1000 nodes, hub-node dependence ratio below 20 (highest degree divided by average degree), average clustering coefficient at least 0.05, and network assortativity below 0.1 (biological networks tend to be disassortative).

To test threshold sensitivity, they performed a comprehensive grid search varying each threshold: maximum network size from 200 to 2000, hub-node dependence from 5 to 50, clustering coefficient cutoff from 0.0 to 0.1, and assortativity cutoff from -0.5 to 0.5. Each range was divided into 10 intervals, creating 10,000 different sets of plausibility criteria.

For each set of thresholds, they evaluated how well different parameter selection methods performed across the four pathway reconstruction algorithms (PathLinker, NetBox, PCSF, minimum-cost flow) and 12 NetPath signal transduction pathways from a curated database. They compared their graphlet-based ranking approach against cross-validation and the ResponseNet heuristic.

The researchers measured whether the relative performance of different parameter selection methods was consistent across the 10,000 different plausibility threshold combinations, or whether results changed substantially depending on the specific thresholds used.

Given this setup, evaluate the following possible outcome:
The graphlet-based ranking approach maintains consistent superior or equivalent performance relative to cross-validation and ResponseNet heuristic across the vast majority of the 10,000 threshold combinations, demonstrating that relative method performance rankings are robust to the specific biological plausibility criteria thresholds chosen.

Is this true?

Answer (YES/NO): YES